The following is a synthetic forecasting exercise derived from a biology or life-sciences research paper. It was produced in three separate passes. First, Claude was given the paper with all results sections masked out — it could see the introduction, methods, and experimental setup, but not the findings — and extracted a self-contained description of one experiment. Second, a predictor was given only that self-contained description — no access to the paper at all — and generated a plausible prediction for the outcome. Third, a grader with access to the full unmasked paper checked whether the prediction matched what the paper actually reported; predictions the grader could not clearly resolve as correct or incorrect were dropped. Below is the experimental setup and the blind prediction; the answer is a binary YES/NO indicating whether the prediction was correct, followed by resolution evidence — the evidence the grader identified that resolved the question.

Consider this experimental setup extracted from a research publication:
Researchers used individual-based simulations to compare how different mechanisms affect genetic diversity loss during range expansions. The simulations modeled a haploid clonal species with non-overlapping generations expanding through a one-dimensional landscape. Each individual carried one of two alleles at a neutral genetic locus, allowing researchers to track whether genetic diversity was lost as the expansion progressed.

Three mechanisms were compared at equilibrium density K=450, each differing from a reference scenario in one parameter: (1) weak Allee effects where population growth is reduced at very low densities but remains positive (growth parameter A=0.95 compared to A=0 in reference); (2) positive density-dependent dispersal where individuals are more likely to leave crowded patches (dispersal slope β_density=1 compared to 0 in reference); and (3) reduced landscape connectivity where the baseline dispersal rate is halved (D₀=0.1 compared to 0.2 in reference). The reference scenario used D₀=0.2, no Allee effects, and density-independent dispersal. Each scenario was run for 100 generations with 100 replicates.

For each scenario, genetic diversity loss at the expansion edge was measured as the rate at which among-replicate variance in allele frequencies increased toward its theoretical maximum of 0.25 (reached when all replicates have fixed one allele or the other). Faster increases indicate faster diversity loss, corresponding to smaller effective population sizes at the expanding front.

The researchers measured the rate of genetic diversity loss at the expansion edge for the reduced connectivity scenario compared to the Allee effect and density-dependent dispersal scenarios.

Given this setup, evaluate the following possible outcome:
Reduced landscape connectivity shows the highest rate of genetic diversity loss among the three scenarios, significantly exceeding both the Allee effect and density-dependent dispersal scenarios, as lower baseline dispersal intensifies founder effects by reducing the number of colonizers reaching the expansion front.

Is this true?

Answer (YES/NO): YES